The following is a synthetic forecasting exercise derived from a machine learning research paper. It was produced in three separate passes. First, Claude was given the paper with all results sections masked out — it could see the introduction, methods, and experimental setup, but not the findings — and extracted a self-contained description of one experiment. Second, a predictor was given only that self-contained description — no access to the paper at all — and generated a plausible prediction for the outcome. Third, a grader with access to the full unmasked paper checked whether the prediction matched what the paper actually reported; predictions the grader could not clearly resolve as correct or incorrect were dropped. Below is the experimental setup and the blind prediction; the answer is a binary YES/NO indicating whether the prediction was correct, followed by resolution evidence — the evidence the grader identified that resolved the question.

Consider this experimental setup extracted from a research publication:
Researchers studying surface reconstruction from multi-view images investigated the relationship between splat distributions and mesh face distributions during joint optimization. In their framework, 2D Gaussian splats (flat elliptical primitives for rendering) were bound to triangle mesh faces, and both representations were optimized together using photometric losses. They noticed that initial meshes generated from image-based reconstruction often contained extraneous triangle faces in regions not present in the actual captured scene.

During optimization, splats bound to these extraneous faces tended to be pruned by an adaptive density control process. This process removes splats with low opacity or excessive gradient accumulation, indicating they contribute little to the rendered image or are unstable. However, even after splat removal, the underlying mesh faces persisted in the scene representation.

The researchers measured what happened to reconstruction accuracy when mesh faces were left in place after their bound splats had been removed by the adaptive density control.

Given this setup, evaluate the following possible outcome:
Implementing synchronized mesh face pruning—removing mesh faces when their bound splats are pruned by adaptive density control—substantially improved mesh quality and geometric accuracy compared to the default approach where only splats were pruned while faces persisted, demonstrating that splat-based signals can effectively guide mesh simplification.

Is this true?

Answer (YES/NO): NO